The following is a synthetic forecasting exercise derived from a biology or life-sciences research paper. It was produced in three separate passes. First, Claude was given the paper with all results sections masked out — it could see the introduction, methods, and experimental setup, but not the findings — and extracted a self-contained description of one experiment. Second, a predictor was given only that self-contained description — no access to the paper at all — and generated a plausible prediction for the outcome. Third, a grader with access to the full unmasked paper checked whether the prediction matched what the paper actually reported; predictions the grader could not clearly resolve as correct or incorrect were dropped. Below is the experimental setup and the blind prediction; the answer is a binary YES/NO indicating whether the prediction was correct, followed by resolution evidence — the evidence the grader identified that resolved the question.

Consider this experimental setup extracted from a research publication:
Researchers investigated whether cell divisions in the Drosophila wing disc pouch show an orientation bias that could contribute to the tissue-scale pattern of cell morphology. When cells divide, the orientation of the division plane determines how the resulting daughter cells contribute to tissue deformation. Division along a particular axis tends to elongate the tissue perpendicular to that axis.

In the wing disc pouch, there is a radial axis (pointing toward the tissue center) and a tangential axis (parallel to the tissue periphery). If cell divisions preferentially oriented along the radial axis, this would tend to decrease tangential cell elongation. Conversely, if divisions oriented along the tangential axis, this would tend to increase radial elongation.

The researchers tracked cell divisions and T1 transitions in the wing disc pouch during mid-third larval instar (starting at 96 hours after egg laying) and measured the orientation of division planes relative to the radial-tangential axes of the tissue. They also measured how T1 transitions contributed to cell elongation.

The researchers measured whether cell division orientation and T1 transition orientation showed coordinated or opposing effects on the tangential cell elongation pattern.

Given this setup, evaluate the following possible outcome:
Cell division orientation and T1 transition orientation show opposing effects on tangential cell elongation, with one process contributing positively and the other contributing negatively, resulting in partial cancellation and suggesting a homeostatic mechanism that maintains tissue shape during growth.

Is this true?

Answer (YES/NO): NO